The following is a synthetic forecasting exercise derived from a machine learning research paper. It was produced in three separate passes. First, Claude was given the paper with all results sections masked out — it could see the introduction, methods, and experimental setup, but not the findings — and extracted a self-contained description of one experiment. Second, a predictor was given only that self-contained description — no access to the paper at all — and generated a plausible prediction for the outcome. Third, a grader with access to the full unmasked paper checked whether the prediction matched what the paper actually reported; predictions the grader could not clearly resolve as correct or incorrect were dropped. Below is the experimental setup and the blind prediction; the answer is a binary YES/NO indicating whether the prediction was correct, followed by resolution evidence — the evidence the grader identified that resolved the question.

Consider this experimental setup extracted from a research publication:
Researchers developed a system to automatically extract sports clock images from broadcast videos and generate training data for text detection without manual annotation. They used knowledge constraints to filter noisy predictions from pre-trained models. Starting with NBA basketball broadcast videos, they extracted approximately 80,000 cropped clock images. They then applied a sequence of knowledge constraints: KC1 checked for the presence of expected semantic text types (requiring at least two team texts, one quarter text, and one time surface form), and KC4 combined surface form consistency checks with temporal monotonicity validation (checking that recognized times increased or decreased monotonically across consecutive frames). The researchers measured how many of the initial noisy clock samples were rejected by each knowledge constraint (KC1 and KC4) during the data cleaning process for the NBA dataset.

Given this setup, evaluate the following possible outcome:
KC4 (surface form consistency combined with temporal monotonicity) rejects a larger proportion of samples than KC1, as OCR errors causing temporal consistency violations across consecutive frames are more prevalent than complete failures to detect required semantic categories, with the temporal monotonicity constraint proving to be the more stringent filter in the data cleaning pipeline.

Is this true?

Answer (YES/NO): YES